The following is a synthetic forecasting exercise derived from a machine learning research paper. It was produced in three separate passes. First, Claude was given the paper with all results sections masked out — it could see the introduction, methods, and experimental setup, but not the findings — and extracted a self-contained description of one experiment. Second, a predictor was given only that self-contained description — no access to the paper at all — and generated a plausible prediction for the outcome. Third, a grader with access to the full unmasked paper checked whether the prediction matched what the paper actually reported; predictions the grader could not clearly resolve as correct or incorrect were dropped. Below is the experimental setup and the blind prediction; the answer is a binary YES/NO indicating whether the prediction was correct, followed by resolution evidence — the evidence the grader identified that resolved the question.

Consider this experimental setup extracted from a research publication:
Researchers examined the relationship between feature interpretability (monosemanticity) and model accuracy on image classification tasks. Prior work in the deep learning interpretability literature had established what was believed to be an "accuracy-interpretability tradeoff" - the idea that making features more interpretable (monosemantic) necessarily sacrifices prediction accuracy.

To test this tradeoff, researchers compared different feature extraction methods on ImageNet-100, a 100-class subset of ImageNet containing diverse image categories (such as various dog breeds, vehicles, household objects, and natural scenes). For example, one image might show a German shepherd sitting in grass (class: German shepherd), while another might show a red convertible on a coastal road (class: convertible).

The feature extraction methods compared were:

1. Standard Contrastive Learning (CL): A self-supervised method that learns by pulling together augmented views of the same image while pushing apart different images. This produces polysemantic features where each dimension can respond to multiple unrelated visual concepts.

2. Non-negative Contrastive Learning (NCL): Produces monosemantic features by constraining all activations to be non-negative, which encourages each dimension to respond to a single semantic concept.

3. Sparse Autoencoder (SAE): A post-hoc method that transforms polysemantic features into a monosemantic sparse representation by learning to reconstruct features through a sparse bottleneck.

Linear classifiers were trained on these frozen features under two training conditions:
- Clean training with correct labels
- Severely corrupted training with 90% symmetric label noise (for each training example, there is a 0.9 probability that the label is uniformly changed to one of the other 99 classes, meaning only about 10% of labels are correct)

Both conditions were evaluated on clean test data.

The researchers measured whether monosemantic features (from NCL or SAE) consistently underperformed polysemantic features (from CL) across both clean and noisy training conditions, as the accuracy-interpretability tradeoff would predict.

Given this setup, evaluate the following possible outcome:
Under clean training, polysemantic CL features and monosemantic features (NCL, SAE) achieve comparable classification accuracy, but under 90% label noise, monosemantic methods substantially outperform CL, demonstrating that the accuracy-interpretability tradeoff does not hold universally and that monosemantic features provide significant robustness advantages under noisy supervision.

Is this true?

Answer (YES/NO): YES